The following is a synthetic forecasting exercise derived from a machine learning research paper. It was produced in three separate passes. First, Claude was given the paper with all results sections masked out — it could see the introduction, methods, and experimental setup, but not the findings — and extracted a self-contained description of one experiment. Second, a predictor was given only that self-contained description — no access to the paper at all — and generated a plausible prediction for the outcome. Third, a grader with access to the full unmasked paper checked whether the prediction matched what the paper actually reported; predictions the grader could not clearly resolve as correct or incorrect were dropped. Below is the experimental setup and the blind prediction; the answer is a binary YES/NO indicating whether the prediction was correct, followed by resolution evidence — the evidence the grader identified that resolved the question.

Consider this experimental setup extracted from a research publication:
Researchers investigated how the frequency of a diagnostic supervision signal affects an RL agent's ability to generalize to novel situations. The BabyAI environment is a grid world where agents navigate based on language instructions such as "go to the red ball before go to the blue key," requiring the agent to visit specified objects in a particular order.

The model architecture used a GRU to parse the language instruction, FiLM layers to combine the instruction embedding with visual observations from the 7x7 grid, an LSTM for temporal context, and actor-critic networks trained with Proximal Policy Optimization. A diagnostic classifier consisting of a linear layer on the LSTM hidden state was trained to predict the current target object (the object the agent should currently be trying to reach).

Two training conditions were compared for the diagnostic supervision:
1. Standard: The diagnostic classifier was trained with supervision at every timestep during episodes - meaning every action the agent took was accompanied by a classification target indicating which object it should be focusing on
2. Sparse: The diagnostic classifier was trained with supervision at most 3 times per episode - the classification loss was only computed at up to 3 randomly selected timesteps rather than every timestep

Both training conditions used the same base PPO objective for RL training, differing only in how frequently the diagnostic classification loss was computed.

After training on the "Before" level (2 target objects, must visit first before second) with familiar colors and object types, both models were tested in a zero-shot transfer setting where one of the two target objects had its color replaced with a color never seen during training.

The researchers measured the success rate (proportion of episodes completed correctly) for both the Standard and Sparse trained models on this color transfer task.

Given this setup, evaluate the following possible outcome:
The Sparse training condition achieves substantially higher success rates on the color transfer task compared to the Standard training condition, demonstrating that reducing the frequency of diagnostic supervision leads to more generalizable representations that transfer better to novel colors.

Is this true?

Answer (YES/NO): NO